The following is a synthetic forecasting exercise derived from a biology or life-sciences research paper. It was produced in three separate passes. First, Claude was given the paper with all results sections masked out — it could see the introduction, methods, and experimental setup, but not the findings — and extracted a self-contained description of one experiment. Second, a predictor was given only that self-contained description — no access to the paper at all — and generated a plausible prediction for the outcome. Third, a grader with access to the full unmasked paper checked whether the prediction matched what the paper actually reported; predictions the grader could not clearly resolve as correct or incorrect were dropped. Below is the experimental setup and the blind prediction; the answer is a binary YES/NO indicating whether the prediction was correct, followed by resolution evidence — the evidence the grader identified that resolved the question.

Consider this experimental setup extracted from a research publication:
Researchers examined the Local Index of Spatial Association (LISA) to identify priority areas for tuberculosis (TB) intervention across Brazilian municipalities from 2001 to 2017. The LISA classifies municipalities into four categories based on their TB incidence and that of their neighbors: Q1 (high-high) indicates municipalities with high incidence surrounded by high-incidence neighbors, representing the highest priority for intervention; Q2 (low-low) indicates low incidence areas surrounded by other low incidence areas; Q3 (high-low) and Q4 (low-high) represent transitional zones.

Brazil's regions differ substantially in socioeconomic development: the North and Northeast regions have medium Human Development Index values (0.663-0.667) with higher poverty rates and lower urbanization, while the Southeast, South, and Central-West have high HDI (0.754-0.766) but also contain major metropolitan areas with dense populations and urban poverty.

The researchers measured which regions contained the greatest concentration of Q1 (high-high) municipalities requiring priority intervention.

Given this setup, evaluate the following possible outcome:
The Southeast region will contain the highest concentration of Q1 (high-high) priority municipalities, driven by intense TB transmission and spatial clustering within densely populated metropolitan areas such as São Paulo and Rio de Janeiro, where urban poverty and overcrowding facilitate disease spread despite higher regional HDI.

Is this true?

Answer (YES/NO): NO